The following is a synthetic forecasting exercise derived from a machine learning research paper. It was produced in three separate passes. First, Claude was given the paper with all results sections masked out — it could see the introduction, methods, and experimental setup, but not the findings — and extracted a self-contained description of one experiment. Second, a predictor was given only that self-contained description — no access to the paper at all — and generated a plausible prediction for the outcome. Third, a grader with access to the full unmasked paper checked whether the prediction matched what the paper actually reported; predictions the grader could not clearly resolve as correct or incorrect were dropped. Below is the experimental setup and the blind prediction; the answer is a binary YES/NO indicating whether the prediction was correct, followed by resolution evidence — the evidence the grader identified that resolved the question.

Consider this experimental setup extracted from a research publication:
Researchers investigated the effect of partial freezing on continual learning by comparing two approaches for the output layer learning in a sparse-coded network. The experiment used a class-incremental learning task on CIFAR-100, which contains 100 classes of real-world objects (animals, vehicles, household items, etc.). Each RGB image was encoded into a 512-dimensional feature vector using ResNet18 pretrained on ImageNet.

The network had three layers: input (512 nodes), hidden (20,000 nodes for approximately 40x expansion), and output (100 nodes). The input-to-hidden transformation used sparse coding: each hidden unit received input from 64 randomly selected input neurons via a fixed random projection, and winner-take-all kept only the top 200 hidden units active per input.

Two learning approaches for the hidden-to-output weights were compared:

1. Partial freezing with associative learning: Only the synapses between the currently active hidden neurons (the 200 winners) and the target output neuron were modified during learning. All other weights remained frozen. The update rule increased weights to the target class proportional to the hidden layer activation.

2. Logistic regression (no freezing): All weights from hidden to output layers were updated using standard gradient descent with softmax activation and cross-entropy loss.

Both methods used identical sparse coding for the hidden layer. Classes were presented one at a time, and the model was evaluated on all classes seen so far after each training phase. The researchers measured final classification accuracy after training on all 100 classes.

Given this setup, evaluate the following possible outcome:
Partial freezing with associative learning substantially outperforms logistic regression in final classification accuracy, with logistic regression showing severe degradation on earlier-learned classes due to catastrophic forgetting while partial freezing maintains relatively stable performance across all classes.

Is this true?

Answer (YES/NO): YES